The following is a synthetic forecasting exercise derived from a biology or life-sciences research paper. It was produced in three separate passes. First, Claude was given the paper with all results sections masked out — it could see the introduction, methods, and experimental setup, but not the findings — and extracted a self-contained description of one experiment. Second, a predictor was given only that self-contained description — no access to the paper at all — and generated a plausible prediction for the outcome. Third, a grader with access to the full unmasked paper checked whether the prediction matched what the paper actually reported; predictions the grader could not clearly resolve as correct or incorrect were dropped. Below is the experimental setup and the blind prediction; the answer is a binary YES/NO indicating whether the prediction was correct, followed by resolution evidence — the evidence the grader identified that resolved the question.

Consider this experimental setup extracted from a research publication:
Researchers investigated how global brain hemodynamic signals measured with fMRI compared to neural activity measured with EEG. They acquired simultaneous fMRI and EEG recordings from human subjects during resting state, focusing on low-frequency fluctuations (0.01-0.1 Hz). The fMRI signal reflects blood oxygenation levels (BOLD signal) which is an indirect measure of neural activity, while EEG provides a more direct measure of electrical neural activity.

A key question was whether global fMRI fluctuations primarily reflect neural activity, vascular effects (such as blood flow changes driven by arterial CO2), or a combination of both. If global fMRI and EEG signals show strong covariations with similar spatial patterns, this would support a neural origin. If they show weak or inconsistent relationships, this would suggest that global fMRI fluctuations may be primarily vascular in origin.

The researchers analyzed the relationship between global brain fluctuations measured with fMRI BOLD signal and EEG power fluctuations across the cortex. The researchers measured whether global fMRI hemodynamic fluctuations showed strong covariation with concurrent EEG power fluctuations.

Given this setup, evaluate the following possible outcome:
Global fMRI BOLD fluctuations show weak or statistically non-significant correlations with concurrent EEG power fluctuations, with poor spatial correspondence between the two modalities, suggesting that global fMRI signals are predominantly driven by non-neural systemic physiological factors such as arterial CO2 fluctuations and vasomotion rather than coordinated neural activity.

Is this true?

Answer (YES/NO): NO